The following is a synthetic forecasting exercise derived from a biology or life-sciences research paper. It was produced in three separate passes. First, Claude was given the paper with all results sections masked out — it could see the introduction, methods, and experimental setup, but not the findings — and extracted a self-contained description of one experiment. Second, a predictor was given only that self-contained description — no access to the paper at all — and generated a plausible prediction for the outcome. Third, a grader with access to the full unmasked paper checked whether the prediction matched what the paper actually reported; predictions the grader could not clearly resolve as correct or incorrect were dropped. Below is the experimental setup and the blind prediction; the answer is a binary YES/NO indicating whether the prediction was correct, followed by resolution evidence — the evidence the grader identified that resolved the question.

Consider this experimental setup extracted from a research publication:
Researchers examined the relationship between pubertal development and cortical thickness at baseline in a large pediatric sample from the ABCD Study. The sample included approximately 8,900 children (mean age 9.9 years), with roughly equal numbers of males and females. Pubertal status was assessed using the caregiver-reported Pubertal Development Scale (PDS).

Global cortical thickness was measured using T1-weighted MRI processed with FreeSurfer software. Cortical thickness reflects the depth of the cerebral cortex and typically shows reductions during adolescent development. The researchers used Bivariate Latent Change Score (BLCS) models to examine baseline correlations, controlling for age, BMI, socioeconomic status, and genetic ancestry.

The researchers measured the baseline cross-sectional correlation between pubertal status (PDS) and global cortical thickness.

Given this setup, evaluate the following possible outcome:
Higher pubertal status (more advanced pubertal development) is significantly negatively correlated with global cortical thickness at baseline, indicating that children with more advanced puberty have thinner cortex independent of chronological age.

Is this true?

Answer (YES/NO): NO